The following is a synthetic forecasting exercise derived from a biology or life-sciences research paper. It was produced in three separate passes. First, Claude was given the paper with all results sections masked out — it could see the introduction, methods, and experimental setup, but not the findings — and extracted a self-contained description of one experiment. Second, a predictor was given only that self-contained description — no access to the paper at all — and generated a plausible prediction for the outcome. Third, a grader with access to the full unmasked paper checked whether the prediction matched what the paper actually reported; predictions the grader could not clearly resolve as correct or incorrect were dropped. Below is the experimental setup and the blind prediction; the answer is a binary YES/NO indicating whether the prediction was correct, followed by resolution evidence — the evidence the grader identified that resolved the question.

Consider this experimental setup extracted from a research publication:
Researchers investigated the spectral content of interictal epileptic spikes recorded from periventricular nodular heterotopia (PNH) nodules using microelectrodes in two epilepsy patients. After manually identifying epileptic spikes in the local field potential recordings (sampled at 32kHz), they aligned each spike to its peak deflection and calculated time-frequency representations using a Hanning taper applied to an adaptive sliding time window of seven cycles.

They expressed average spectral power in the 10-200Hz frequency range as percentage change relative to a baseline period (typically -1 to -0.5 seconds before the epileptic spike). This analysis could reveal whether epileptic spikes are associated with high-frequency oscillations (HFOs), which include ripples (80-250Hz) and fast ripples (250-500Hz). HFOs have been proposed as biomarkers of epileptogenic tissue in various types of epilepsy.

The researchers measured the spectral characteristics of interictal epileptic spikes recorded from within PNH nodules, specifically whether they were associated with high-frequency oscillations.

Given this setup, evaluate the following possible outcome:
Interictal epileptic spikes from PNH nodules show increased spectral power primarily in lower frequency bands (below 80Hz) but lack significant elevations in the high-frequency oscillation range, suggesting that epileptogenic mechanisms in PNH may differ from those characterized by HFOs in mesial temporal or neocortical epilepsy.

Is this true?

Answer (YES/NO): NO